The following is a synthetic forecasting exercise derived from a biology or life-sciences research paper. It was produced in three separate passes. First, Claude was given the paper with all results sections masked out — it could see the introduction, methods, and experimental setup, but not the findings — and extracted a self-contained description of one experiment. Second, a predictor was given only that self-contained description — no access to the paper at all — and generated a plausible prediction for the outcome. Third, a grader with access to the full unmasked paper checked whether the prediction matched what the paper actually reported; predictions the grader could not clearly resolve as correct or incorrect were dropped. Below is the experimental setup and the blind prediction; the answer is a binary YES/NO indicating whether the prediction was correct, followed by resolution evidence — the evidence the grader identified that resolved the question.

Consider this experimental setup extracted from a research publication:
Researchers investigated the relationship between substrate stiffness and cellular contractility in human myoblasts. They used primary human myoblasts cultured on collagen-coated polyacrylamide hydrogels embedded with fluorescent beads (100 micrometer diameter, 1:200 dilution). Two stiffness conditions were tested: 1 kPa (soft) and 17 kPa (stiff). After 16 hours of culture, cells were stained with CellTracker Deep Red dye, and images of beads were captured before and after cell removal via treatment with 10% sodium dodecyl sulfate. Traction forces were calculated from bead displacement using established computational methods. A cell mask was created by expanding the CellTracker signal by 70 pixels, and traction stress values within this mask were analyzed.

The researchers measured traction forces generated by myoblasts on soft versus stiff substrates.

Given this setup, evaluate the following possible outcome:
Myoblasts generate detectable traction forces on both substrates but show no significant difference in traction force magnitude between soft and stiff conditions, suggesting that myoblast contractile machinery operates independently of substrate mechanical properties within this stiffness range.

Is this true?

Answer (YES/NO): NO